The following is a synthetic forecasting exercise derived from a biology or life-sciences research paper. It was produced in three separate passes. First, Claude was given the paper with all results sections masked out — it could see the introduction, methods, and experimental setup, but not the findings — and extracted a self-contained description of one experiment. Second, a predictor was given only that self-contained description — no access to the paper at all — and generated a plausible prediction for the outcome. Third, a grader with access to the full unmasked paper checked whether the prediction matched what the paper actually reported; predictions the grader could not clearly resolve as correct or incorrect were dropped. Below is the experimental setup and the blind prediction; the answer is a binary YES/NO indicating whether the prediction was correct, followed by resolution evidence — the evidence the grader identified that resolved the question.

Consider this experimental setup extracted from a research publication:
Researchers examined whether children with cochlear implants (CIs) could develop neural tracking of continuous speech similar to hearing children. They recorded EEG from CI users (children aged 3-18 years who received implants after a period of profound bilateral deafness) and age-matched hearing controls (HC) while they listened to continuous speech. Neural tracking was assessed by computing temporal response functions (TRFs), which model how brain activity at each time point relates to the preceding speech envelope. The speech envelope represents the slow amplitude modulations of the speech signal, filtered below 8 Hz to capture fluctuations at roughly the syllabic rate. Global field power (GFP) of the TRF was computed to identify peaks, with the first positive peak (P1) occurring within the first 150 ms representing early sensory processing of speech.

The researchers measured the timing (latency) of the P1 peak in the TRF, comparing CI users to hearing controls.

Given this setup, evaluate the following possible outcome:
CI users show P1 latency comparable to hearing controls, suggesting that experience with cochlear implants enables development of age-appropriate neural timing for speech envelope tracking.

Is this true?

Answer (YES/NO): NO